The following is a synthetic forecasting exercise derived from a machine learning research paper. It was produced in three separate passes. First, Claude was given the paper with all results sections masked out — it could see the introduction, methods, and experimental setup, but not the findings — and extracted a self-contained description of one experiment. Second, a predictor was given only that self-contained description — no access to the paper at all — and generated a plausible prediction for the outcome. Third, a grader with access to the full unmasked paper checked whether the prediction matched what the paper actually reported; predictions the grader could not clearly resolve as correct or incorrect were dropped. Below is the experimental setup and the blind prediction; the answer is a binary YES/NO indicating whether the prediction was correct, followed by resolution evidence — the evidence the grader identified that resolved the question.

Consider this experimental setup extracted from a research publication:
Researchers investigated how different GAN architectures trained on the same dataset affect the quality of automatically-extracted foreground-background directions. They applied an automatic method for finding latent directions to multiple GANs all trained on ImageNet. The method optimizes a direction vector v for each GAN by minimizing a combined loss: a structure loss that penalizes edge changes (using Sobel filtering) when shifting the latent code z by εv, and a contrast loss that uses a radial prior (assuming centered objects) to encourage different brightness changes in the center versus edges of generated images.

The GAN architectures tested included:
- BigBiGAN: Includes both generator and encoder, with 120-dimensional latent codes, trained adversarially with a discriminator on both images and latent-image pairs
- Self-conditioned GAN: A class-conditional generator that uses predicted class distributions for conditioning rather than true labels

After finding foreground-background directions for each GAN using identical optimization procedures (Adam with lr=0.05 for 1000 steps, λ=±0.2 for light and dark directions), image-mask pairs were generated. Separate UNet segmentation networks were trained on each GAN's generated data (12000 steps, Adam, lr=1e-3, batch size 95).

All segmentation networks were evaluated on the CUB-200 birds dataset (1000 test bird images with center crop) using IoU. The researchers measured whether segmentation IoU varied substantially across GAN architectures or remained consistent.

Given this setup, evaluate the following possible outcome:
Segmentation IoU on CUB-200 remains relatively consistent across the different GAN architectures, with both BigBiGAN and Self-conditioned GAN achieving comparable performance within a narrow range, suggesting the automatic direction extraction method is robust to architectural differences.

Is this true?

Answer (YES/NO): NO